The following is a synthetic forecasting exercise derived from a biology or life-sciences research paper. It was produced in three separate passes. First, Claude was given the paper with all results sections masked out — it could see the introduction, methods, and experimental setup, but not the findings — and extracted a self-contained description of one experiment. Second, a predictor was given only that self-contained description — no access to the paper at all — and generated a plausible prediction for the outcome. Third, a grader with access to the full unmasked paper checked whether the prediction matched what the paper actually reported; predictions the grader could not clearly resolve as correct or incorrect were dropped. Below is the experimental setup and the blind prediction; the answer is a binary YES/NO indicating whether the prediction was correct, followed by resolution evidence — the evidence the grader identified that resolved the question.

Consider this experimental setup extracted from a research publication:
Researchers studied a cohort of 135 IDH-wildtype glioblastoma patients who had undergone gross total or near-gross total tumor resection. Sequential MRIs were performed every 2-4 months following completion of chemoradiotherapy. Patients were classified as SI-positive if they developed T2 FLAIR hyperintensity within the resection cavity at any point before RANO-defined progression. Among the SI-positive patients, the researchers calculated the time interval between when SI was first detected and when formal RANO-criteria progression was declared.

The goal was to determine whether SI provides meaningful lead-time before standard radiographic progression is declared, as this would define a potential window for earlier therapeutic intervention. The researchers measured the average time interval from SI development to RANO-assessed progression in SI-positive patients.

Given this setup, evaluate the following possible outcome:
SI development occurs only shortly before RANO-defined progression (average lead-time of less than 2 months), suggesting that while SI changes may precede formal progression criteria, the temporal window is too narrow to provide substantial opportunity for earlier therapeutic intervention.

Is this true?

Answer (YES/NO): NO